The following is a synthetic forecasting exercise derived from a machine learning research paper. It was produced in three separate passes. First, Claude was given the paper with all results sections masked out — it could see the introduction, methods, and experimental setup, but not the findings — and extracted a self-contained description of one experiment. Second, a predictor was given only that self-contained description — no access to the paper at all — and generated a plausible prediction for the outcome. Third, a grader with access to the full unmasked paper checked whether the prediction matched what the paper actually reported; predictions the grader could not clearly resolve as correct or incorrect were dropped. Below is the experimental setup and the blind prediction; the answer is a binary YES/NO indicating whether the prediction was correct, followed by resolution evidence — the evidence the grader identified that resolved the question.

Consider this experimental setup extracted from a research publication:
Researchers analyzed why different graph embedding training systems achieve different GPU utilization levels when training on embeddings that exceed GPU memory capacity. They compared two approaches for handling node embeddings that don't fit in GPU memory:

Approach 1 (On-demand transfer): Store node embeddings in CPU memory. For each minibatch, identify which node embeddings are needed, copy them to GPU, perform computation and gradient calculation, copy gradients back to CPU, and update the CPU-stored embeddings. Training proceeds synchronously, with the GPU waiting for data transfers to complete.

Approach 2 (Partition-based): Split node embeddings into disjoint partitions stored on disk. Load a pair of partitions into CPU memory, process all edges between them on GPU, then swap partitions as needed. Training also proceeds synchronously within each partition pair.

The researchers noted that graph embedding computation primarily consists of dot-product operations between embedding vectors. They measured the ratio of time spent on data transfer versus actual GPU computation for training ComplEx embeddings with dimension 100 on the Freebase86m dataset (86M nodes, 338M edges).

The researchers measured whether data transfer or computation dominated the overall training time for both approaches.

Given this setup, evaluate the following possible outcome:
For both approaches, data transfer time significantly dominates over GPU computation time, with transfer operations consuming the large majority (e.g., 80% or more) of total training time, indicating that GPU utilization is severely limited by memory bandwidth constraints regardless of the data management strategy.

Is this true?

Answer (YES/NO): NO